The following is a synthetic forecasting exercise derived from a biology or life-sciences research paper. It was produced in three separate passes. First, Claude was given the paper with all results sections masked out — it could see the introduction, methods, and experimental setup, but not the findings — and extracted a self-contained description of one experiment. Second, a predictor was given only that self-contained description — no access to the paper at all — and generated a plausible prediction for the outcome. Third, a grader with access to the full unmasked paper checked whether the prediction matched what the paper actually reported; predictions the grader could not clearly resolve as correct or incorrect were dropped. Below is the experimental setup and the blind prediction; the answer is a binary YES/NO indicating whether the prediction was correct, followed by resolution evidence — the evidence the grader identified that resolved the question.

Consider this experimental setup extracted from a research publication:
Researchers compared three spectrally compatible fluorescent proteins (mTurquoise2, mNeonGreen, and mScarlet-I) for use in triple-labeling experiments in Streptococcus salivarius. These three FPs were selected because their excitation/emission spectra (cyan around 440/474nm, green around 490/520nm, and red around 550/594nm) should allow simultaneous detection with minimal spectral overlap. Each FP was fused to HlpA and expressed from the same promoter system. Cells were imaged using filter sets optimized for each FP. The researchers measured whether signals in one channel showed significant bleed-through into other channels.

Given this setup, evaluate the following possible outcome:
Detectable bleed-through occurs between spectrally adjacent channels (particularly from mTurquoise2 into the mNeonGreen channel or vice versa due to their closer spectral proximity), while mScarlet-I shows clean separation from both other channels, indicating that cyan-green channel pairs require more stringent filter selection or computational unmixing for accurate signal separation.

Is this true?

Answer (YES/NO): NO